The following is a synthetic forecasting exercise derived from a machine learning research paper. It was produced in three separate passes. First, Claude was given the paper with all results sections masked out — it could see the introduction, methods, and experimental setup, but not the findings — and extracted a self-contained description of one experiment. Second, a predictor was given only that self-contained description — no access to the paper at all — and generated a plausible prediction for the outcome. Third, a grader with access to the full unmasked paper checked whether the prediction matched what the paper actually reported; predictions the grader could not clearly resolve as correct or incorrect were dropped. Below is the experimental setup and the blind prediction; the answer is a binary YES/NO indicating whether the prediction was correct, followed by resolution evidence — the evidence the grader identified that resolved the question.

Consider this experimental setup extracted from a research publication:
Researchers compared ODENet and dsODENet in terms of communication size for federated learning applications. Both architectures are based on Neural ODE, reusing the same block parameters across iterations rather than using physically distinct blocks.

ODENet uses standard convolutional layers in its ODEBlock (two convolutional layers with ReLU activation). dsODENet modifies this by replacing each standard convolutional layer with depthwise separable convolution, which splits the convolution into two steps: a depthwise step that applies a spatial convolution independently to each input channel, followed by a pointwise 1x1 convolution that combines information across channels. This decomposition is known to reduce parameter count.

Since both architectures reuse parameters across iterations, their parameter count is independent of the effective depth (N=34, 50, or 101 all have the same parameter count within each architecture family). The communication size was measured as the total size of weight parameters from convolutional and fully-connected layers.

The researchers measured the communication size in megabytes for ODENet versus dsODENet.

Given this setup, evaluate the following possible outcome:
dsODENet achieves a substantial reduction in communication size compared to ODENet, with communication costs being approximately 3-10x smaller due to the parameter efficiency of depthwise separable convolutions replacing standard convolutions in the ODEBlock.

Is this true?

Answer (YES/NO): NO